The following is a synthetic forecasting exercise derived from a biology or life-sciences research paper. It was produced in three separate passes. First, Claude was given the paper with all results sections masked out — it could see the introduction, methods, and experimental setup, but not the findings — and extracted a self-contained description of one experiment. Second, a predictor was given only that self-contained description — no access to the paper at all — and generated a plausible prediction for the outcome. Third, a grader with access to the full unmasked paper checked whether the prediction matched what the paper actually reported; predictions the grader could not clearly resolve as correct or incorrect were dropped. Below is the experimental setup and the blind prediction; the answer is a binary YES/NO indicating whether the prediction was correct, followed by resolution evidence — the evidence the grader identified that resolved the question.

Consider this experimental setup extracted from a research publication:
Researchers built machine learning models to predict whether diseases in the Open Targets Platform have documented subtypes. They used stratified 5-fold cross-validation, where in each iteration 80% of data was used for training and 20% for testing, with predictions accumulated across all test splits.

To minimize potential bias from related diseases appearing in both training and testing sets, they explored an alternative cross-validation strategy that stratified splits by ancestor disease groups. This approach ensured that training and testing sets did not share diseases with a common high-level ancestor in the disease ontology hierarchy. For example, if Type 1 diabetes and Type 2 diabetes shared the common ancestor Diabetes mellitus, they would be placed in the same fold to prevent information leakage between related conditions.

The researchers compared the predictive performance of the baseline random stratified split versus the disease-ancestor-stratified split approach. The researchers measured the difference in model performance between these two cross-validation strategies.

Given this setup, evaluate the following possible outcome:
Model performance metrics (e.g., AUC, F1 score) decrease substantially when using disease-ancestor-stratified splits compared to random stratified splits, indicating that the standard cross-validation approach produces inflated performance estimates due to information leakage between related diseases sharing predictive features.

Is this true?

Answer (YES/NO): NO